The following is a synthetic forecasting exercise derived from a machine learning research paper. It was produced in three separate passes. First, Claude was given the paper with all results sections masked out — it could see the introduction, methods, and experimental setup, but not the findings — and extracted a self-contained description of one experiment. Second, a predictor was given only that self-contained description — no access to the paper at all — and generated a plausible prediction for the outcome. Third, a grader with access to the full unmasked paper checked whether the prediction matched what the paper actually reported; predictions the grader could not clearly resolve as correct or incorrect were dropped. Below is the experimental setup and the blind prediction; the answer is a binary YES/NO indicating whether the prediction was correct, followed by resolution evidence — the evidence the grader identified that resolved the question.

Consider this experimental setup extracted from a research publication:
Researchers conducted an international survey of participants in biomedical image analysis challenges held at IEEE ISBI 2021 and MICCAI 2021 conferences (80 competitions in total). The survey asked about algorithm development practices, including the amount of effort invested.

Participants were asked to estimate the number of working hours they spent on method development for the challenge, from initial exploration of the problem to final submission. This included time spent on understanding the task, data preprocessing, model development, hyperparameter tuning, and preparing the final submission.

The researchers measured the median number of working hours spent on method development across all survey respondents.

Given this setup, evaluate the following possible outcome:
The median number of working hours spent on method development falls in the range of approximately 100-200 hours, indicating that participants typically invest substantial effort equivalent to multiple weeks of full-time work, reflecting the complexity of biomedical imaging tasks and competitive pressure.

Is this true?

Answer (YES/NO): NO